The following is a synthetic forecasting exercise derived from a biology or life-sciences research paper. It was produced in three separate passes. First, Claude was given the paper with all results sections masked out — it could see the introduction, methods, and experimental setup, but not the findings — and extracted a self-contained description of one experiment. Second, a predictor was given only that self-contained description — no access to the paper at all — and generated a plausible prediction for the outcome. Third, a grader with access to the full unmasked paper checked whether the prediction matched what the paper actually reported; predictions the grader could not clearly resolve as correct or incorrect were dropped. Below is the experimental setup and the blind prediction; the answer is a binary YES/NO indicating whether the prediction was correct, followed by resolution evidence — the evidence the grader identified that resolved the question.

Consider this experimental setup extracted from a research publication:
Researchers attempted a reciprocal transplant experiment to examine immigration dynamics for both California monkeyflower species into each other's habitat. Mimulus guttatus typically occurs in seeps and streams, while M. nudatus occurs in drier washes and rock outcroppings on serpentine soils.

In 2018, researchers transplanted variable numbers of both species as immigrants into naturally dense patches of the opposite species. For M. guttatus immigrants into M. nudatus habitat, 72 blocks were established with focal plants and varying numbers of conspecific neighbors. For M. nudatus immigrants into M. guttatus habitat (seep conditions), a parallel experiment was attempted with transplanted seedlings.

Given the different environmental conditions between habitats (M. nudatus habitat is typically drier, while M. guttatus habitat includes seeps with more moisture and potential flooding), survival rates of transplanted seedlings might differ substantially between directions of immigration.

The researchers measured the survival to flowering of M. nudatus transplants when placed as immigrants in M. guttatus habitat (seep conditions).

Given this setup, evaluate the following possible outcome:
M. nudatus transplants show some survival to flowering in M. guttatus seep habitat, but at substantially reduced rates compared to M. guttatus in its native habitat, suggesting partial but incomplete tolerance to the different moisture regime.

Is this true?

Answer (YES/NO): NO